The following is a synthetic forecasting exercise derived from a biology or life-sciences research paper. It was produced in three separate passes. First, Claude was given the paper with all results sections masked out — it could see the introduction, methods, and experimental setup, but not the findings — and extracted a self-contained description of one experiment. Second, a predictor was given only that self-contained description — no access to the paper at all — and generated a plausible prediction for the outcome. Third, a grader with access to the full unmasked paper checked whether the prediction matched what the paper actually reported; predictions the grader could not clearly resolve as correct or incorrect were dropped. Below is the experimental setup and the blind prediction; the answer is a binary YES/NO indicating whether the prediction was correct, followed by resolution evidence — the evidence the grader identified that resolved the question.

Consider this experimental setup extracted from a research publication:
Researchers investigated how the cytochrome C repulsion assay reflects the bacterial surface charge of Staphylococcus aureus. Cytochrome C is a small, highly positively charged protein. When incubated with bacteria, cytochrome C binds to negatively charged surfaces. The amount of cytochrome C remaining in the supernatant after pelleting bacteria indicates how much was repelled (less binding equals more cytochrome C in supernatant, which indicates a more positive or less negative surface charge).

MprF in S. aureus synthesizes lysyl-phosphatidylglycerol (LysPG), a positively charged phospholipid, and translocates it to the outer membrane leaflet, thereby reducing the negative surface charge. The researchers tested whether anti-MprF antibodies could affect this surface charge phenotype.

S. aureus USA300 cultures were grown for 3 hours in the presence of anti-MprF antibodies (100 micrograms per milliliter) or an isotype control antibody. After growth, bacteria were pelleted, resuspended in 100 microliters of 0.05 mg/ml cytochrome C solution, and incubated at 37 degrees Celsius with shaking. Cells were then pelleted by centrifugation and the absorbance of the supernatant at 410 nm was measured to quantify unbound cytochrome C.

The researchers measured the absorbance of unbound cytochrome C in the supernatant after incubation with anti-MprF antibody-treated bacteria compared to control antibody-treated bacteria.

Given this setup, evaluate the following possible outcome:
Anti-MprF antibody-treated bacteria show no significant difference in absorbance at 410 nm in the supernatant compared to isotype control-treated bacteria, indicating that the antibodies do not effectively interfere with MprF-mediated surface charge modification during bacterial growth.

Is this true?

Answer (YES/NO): NO